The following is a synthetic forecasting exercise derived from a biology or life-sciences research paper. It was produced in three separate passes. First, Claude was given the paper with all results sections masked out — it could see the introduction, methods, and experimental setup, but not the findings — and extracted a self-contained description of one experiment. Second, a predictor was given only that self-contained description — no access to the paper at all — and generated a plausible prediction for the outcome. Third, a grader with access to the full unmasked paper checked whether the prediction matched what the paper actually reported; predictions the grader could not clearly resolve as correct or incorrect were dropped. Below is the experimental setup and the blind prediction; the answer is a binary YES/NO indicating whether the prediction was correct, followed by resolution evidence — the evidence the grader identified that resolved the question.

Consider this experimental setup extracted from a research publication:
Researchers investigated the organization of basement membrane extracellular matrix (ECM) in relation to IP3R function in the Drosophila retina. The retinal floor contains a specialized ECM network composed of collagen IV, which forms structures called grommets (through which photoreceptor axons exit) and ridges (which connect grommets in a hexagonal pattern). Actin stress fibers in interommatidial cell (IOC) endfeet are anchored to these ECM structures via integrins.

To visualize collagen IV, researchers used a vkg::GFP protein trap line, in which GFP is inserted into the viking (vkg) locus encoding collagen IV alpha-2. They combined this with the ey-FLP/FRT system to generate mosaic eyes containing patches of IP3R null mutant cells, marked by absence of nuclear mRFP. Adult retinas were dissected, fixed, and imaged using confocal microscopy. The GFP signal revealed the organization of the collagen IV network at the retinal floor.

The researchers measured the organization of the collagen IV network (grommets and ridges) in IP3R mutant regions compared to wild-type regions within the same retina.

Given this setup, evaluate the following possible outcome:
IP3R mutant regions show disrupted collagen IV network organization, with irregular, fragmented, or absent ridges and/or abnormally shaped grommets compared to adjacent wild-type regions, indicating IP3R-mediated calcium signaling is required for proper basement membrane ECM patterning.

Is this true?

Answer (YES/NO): YES